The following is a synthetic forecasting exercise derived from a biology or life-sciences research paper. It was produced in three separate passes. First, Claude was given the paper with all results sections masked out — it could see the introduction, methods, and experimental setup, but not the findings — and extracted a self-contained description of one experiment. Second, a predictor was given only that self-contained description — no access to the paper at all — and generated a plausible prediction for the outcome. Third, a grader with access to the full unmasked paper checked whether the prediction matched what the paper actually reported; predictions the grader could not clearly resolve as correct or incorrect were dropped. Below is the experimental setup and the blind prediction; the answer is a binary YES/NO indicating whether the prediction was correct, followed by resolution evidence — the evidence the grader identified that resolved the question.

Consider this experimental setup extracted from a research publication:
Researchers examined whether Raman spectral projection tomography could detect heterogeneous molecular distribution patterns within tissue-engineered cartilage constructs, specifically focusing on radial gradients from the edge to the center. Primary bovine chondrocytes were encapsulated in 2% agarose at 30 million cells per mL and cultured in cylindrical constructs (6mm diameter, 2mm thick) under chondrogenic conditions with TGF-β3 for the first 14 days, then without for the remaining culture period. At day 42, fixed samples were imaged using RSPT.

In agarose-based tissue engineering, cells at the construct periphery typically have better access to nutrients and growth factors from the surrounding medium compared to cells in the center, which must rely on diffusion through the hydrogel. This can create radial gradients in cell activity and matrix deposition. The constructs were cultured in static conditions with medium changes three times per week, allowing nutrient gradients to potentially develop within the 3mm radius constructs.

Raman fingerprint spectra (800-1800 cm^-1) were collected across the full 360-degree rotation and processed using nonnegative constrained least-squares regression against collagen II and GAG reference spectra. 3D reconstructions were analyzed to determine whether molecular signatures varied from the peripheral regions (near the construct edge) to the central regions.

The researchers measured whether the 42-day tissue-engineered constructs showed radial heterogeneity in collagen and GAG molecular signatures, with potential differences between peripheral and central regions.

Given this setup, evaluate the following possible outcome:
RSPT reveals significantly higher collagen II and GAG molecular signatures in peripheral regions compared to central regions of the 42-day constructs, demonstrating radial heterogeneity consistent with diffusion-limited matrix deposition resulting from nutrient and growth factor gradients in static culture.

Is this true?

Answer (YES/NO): YES